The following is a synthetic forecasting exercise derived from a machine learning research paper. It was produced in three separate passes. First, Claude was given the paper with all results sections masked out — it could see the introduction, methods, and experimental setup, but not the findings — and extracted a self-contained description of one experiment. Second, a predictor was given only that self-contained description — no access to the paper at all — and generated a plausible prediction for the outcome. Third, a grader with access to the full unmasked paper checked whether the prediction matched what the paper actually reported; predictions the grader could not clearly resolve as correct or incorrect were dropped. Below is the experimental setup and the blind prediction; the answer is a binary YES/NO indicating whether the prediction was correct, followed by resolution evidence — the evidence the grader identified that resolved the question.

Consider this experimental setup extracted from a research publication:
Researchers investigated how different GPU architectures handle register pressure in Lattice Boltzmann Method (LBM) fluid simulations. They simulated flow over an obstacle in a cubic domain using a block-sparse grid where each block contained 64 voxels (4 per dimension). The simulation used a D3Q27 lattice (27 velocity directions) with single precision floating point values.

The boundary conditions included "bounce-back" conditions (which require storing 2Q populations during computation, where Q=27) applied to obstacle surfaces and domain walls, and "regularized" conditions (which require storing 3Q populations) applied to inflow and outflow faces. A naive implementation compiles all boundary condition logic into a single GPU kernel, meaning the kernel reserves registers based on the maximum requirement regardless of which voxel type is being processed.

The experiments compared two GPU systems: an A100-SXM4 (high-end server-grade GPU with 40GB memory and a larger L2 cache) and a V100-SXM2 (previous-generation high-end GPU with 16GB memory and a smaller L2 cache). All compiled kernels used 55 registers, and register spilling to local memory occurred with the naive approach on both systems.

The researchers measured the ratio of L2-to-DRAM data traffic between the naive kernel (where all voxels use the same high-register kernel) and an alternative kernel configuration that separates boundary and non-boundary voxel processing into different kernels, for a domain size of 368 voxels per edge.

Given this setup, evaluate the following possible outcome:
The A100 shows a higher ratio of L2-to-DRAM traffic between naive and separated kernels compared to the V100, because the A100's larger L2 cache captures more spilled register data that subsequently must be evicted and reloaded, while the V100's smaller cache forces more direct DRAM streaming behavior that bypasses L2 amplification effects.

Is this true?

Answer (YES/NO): NO